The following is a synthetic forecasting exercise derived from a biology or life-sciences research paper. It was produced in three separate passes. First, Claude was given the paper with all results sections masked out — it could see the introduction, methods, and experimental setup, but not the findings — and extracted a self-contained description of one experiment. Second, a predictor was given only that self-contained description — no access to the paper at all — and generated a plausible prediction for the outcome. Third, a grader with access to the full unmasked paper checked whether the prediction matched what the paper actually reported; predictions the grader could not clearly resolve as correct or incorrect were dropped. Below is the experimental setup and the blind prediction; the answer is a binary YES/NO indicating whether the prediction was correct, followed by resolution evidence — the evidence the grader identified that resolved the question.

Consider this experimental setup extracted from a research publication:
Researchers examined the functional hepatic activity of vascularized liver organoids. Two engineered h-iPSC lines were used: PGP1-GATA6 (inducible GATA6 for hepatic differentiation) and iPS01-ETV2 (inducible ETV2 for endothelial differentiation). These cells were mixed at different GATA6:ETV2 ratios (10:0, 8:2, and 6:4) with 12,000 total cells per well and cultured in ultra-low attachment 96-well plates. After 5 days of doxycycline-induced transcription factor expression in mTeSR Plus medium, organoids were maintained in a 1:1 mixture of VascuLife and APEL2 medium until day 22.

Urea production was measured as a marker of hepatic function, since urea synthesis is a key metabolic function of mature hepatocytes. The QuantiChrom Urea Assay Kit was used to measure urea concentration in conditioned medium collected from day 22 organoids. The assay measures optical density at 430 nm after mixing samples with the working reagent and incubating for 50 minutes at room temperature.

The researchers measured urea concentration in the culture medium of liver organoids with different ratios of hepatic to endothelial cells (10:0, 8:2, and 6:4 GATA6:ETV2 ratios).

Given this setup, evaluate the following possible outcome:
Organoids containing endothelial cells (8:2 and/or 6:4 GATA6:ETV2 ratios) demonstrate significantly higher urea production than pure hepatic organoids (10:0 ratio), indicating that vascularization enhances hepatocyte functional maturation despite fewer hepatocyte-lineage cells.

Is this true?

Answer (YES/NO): NO